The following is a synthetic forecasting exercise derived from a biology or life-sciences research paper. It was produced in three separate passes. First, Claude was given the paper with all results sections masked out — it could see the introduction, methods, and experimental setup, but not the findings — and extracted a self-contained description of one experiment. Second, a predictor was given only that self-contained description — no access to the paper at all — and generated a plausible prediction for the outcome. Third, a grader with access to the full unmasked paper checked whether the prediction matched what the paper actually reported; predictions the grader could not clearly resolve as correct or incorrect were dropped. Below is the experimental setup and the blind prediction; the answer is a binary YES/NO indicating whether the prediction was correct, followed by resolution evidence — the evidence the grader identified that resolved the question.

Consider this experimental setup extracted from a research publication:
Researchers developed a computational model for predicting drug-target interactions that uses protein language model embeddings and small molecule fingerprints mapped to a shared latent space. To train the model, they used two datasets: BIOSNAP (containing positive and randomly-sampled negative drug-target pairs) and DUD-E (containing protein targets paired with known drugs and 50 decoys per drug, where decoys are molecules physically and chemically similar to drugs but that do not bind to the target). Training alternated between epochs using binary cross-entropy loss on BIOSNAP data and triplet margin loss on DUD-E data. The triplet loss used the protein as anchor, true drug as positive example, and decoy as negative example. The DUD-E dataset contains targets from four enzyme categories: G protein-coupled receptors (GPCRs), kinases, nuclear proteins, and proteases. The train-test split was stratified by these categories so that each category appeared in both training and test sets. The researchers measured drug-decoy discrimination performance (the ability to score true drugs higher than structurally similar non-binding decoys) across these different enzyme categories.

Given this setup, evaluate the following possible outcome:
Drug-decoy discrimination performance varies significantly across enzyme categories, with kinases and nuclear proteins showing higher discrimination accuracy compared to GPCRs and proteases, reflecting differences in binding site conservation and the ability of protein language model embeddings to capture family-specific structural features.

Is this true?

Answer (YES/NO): NO